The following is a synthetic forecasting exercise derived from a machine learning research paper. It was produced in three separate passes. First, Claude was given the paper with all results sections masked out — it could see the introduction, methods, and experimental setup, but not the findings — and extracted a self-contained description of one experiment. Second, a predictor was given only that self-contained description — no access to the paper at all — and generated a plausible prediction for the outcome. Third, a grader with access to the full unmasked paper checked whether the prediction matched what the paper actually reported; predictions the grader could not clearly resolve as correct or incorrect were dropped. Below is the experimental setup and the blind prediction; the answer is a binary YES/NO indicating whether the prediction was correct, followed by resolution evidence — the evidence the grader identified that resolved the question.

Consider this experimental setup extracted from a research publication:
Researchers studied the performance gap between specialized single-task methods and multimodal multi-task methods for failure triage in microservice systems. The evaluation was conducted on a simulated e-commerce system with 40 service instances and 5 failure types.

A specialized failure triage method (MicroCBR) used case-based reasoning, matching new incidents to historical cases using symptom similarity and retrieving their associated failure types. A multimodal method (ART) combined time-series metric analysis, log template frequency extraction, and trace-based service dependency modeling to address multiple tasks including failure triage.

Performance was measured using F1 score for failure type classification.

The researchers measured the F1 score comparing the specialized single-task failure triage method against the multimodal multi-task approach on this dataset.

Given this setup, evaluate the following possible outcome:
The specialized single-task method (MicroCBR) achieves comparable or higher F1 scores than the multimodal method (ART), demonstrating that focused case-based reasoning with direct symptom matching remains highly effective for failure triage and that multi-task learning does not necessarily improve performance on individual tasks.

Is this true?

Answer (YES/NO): NO